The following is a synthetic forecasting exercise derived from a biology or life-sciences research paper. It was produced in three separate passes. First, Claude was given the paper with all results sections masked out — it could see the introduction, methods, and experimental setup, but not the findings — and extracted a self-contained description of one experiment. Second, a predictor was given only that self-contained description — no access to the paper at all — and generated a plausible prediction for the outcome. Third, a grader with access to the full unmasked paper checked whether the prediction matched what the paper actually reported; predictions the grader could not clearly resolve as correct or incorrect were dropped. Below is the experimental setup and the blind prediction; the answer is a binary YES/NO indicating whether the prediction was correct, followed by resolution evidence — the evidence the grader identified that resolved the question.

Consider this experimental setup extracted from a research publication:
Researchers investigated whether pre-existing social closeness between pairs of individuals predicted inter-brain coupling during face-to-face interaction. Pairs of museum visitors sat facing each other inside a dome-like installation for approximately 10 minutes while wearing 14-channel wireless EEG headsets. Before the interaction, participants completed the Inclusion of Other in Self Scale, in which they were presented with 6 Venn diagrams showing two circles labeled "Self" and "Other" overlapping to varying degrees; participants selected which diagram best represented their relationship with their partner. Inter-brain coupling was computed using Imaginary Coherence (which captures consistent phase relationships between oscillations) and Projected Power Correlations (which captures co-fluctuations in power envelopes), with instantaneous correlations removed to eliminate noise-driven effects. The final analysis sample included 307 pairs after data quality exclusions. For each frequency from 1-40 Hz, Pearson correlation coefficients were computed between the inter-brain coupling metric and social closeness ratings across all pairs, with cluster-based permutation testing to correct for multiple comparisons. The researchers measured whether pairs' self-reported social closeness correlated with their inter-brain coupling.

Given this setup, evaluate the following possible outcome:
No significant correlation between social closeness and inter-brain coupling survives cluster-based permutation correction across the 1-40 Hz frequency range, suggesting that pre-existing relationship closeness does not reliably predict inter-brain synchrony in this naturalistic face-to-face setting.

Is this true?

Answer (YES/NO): NO